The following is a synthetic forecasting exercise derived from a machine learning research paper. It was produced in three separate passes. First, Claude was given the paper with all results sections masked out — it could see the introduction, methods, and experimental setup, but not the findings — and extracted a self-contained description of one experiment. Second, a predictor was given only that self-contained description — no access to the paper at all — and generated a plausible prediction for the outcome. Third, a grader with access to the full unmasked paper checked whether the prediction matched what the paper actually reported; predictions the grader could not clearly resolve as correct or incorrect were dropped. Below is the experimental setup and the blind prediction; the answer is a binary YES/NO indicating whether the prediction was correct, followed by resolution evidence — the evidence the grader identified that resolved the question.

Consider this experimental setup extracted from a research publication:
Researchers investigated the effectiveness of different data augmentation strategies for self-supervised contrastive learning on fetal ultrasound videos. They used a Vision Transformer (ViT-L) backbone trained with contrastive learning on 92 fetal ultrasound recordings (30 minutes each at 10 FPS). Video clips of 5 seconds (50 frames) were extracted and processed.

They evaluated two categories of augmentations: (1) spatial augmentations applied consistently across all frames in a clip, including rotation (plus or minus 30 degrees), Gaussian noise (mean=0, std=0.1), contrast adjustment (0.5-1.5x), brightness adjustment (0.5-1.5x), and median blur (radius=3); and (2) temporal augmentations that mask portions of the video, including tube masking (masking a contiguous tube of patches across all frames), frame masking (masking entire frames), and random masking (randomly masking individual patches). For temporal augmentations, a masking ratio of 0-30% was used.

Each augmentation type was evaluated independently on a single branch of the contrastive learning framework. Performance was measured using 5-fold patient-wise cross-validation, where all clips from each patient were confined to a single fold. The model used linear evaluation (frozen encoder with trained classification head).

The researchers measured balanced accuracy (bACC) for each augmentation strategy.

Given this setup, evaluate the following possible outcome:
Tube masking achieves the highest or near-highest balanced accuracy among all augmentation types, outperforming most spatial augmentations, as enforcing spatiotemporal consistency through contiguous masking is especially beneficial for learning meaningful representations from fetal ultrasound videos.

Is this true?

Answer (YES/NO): NO